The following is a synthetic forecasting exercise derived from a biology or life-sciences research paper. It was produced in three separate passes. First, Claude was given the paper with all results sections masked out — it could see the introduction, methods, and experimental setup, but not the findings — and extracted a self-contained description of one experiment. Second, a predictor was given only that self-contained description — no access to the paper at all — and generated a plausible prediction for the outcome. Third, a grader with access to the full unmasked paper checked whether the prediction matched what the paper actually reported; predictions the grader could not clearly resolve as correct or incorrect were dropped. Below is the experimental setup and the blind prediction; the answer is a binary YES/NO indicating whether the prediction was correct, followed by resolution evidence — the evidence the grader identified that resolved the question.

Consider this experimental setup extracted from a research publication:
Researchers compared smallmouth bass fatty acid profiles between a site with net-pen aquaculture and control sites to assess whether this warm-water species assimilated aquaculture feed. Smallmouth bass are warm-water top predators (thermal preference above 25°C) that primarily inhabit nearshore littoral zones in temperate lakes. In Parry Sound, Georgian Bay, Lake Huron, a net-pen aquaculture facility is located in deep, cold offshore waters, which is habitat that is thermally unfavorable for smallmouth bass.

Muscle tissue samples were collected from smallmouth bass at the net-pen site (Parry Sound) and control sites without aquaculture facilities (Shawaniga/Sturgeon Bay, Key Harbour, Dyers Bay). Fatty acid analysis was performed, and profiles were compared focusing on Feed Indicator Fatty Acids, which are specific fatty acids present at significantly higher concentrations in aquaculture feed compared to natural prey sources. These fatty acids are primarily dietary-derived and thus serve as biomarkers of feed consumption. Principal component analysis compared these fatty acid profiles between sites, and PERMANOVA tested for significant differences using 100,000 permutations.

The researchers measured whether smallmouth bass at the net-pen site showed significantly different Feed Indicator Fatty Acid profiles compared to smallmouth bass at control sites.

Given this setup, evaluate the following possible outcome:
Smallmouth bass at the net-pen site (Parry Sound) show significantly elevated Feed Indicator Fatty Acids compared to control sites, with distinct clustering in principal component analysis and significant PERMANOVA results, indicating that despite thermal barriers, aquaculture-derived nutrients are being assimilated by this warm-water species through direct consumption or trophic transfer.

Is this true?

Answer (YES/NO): NO